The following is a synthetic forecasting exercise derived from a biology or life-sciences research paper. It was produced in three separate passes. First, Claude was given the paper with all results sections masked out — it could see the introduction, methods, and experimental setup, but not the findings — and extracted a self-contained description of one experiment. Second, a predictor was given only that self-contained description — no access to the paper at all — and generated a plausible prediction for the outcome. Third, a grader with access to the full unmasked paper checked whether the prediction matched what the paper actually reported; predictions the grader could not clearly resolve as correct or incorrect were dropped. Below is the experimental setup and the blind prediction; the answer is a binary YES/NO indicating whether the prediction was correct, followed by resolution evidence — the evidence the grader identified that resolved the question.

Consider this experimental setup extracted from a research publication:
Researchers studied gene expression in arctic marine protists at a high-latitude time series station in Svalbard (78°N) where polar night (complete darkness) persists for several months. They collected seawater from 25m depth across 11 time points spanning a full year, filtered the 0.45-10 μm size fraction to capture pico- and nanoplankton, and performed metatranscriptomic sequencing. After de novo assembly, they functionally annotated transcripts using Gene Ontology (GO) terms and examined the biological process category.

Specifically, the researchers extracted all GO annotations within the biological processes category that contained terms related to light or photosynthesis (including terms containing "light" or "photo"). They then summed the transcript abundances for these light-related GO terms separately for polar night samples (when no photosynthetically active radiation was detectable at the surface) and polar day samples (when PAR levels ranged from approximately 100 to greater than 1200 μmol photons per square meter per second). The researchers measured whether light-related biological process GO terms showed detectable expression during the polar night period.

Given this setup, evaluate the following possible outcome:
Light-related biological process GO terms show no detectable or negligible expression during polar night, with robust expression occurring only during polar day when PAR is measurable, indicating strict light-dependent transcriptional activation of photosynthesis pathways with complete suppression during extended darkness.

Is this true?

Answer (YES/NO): NO